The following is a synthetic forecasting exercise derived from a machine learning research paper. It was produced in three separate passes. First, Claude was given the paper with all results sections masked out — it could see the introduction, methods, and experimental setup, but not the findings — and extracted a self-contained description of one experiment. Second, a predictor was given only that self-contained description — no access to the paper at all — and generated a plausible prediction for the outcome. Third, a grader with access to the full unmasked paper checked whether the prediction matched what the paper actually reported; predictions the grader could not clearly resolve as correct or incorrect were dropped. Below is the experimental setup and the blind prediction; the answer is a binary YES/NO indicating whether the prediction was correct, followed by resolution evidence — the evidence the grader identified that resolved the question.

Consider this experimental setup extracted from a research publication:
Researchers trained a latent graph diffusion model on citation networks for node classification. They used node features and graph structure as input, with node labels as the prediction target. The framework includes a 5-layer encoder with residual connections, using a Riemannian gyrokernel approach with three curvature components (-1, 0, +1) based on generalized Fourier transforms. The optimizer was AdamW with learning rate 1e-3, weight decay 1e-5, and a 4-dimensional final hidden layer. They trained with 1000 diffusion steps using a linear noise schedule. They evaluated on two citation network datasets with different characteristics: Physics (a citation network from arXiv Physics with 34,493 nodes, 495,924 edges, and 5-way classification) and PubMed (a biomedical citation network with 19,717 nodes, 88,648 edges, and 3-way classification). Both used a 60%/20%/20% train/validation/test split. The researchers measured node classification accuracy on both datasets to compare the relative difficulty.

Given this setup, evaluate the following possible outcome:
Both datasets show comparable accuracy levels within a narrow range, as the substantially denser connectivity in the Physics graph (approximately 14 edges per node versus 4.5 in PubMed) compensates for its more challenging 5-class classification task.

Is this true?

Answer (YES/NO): NO